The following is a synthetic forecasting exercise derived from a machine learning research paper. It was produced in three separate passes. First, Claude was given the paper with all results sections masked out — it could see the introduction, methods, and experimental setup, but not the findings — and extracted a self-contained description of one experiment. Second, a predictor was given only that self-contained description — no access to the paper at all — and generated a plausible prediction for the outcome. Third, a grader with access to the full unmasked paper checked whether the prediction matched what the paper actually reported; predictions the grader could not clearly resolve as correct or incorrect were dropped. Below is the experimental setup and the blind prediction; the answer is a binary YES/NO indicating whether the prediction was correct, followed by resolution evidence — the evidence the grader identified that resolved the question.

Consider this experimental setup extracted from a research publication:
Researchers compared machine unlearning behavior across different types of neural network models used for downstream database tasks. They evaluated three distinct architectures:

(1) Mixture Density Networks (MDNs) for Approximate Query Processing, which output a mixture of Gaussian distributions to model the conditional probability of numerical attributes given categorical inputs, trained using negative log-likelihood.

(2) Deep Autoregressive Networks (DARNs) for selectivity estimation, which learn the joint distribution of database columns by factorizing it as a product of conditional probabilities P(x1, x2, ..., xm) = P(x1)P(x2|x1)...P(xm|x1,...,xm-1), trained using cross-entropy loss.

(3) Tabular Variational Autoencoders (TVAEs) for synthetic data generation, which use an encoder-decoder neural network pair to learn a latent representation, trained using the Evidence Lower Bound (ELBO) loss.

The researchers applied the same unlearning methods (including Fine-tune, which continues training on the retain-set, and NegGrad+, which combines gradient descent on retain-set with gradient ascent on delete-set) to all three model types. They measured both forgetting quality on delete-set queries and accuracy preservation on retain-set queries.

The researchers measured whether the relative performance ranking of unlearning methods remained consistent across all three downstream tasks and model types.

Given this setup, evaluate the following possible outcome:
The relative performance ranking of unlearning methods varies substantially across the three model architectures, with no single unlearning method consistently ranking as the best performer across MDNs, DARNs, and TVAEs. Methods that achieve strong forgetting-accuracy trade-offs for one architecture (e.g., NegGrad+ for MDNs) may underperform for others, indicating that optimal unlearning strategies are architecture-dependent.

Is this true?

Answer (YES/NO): NO